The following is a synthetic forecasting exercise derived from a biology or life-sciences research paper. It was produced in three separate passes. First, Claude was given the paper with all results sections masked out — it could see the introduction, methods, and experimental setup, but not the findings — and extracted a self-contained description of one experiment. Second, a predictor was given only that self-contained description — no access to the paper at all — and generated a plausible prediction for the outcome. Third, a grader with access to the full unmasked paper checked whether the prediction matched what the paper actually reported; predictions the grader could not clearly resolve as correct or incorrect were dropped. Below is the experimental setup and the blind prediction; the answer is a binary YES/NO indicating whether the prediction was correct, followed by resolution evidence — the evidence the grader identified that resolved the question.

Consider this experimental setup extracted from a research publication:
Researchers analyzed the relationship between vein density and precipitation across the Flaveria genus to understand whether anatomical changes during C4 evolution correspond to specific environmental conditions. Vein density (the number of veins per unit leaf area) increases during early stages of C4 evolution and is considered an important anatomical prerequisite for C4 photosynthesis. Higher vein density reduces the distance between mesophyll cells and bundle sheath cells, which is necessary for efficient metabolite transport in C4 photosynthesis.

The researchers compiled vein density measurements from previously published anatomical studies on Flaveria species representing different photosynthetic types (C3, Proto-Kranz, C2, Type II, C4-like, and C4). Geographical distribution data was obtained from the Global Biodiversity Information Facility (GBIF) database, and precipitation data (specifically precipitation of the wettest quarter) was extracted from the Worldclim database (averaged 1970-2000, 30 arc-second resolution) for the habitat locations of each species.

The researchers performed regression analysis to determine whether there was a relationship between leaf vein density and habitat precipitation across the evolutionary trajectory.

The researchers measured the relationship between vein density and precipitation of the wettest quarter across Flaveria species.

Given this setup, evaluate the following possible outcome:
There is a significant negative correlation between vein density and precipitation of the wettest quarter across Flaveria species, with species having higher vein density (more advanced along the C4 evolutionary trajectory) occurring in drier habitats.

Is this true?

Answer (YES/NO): NO